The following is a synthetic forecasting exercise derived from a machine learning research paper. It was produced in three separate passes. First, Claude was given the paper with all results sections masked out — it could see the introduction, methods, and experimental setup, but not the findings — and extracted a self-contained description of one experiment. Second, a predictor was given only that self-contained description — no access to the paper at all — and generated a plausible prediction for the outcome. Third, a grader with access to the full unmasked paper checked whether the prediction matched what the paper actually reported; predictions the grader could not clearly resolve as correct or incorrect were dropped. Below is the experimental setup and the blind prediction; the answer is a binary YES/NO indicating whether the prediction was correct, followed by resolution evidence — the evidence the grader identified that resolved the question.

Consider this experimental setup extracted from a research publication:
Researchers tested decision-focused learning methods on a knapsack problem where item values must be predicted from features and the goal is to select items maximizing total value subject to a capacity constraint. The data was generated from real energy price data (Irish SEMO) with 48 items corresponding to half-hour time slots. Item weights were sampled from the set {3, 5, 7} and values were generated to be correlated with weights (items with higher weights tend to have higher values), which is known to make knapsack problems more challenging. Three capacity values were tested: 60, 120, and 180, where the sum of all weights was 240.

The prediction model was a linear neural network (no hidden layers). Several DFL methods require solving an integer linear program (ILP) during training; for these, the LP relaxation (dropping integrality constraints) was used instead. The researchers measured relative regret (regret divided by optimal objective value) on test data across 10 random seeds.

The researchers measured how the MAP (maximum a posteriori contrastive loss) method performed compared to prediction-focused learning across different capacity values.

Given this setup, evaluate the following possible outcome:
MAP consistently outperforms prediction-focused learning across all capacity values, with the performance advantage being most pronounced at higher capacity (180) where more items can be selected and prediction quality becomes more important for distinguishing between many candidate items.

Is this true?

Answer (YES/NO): NO